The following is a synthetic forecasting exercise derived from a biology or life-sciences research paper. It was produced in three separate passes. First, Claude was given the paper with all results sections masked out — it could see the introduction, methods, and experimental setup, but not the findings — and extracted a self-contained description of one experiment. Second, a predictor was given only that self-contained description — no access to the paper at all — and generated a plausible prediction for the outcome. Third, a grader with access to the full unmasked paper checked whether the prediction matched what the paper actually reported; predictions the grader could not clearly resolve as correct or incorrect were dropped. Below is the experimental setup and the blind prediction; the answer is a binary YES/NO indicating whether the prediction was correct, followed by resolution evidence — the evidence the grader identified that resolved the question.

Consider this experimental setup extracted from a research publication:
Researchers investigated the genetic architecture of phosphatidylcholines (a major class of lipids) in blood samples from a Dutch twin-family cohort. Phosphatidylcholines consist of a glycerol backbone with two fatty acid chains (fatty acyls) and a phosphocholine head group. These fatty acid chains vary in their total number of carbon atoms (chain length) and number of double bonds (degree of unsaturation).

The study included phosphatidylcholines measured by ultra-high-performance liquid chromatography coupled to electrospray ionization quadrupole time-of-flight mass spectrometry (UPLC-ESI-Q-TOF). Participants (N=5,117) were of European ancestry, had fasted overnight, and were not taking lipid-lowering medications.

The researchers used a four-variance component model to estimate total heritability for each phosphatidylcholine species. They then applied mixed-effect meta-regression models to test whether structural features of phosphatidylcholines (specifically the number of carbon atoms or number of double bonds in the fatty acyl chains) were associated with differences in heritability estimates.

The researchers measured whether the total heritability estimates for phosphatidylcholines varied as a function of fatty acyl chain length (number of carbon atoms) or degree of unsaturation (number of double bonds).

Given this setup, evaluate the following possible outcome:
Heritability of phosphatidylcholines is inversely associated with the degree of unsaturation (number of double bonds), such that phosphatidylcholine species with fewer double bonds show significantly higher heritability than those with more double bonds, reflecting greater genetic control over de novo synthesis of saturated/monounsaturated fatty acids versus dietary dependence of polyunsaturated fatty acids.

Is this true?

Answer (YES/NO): NO